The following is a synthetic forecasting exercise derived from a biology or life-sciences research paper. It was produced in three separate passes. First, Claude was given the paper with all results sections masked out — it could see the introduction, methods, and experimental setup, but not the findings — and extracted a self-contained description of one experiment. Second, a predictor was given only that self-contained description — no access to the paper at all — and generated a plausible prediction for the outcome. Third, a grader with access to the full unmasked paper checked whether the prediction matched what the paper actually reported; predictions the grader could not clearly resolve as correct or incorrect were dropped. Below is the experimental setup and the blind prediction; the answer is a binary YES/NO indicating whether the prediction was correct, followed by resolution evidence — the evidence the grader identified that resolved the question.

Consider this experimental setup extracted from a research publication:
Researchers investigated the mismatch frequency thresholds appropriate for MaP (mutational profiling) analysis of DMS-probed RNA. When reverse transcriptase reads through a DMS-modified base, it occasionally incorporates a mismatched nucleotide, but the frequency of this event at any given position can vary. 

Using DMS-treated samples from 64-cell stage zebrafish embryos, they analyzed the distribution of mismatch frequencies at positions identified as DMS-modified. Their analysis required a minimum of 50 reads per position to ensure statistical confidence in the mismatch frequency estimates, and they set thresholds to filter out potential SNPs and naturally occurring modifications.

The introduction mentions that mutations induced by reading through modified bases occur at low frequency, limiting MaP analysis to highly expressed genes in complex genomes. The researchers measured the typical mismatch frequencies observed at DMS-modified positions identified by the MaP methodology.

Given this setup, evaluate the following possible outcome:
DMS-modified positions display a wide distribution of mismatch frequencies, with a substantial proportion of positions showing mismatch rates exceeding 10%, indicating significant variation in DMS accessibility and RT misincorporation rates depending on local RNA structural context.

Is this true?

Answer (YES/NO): NO